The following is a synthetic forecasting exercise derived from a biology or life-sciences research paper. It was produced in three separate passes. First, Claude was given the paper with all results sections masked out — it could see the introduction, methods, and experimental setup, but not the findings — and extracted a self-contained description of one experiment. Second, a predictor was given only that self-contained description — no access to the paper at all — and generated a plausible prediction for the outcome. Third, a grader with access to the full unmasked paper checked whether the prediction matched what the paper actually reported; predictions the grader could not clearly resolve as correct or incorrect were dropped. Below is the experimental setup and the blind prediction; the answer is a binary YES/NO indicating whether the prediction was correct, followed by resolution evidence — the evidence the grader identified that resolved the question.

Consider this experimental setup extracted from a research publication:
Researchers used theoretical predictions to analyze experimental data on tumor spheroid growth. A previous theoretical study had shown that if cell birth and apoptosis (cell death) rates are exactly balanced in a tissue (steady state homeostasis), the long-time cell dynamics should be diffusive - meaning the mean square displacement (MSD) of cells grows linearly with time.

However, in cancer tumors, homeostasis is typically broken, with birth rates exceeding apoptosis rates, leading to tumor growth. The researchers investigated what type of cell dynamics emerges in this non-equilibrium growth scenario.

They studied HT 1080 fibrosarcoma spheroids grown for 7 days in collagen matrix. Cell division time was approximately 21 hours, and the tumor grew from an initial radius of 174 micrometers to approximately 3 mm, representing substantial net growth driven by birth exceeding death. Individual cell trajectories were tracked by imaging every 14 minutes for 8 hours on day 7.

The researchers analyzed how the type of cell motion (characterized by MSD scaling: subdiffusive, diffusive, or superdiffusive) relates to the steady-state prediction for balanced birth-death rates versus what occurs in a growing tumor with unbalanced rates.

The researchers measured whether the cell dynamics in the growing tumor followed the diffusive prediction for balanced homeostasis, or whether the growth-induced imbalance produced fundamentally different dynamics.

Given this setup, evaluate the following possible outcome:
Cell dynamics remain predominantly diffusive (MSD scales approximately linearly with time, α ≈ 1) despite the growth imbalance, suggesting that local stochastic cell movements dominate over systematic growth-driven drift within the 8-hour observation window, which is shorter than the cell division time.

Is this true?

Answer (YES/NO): NO